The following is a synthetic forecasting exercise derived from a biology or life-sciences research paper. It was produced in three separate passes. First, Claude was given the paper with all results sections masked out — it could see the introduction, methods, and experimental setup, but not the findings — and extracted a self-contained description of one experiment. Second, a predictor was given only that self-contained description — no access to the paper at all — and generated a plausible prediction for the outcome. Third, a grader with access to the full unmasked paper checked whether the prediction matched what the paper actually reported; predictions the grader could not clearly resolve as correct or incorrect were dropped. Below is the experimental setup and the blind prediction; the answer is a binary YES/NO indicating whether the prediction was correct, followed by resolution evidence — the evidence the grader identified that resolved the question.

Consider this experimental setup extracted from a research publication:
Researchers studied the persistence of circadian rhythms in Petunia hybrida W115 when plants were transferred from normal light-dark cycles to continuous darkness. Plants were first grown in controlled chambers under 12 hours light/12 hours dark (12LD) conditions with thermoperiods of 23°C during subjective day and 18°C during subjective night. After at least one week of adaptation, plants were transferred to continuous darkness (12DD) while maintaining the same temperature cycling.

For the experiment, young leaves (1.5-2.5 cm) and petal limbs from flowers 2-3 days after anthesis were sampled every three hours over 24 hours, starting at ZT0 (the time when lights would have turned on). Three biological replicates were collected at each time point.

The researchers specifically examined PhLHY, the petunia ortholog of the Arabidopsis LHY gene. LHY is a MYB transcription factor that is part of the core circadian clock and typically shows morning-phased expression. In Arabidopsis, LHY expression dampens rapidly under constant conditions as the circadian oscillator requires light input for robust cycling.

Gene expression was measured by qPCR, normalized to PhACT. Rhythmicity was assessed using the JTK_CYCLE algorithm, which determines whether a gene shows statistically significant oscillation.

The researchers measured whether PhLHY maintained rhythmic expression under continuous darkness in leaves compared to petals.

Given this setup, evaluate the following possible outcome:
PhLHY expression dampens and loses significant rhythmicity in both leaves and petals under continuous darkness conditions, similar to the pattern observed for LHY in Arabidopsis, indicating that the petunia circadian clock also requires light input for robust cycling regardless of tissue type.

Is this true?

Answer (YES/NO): NO